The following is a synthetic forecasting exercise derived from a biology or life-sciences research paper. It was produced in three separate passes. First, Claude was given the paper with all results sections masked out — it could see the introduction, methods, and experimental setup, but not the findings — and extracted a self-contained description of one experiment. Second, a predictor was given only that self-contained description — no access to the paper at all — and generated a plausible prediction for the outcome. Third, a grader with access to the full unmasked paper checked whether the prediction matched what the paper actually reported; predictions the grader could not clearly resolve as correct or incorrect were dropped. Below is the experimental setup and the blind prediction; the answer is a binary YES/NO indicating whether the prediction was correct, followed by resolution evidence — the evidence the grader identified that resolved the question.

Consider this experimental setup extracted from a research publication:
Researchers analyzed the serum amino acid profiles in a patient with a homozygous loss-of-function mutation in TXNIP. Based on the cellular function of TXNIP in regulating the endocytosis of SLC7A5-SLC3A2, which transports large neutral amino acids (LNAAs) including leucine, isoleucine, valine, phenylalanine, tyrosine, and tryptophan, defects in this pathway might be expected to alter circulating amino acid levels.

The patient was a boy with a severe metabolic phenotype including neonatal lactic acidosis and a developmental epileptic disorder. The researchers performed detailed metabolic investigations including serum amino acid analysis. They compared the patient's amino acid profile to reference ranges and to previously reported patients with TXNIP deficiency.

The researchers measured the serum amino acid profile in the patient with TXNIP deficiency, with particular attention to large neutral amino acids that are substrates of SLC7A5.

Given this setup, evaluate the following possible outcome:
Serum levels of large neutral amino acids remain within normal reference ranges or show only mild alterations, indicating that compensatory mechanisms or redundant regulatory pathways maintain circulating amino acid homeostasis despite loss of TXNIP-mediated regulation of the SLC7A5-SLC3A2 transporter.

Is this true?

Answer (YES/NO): NO